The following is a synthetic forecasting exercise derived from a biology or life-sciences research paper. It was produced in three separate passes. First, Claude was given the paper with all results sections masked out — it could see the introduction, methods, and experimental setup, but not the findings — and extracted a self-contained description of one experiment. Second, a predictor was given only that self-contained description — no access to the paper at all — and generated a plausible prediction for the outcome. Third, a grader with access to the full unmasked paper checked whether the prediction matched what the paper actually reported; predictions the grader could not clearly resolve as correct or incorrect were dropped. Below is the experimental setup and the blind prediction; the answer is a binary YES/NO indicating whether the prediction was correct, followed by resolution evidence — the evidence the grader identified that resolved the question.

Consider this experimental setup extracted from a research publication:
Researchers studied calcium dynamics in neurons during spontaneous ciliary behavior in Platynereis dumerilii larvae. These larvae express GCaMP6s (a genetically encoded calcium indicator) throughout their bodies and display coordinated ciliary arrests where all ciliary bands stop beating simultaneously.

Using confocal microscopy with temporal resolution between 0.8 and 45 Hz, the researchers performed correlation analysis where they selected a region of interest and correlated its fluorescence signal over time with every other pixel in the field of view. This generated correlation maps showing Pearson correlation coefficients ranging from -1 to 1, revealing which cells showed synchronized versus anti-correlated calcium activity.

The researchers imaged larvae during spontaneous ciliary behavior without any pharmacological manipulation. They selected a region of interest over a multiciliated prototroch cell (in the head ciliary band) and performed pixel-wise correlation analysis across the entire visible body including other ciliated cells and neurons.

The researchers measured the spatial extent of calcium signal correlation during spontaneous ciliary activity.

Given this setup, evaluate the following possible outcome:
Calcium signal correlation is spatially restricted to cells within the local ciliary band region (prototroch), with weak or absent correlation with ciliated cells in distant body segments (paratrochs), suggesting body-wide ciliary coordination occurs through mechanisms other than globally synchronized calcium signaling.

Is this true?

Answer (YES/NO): NO